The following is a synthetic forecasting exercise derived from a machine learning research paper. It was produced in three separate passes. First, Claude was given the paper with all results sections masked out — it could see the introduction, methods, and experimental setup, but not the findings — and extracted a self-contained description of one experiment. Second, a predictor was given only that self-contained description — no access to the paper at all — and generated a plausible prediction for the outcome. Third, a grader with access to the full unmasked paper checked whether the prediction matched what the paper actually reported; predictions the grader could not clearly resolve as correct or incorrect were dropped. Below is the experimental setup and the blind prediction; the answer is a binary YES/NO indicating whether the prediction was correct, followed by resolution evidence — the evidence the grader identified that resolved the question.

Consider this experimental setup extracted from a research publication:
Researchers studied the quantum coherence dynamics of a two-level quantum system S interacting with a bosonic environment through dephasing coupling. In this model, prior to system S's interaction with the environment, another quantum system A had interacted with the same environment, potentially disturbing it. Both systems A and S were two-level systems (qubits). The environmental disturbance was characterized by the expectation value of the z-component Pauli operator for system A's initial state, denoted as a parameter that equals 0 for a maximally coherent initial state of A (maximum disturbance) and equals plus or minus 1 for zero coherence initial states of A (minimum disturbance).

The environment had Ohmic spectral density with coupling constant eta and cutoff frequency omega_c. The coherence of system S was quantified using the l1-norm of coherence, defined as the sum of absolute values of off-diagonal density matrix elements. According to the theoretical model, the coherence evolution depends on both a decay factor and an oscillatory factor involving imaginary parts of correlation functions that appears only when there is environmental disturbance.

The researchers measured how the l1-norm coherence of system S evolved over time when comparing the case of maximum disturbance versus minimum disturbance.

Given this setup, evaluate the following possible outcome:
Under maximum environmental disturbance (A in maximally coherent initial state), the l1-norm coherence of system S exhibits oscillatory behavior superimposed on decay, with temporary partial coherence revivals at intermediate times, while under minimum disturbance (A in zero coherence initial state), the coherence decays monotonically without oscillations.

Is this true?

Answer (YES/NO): YES